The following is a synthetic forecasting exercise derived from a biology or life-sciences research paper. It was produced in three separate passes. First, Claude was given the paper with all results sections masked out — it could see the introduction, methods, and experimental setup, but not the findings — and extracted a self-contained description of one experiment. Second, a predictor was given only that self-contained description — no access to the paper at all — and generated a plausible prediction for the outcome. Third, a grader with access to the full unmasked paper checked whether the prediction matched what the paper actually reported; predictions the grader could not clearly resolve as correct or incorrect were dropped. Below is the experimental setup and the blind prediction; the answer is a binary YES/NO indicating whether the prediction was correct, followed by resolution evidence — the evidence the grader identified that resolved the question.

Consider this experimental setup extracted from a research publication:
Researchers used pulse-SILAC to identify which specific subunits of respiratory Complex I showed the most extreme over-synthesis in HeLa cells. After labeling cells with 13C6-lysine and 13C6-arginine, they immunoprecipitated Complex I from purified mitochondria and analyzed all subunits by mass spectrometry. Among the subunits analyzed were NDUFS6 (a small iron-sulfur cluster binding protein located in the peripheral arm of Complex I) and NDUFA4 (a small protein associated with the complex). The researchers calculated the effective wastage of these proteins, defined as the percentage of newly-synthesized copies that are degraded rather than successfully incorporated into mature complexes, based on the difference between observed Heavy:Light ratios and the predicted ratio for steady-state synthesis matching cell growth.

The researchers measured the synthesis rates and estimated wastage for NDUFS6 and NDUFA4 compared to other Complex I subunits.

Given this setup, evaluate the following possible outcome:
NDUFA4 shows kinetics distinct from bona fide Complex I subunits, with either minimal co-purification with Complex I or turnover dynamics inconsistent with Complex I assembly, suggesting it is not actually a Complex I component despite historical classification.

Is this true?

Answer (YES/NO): NO